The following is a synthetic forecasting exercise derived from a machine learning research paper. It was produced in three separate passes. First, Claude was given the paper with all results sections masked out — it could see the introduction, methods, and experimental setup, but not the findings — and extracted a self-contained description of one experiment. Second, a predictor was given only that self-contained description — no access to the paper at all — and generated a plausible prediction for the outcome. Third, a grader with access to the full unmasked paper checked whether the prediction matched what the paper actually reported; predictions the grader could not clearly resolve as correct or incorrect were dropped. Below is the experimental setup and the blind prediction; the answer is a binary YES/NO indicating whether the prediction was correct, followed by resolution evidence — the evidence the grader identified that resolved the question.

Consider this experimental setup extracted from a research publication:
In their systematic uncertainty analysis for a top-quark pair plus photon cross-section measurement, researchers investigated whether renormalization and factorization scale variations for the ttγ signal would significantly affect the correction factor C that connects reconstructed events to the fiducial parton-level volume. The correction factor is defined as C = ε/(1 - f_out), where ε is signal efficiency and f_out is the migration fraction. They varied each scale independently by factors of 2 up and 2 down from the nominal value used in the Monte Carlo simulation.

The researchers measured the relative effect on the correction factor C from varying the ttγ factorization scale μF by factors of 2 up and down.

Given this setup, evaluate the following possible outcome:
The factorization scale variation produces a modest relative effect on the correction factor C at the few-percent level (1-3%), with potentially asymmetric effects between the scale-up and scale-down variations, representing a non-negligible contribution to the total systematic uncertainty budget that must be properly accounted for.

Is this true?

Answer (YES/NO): NO